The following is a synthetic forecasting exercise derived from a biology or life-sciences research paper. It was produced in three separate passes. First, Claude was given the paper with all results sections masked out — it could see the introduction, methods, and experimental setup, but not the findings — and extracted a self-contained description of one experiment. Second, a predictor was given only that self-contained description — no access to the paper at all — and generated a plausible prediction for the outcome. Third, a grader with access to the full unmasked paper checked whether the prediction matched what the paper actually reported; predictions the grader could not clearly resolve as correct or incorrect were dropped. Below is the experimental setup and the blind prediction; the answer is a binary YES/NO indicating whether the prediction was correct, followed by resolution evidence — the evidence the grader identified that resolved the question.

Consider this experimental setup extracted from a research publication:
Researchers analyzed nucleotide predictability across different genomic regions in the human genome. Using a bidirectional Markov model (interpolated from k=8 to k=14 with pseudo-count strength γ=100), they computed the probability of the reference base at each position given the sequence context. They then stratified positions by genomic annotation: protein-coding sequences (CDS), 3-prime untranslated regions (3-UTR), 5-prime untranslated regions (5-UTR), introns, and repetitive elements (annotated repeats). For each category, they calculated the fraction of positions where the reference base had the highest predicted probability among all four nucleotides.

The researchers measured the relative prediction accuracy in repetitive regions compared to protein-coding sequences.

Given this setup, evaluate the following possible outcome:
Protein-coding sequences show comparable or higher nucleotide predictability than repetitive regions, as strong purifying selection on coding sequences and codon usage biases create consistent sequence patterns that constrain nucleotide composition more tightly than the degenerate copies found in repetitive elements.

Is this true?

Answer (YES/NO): NO